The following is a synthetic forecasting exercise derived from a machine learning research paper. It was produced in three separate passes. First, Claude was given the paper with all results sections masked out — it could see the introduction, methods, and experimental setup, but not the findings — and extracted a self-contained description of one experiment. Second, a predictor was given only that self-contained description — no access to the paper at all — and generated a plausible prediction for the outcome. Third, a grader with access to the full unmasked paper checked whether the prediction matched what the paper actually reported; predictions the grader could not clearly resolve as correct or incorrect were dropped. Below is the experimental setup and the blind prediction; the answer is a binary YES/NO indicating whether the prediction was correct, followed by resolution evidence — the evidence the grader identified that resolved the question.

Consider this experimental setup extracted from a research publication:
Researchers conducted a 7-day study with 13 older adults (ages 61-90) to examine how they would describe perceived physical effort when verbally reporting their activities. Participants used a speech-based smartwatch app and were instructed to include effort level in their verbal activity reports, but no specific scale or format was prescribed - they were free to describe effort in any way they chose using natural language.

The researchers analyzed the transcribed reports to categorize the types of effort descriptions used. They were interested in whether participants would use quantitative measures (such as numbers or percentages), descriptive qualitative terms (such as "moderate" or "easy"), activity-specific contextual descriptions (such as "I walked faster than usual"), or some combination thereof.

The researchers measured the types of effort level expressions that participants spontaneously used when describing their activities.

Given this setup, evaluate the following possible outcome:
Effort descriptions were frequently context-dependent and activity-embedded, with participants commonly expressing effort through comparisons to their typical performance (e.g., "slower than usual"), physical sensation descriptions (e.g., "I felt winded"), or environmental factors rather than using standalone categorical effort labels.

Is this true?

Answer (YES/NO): NO